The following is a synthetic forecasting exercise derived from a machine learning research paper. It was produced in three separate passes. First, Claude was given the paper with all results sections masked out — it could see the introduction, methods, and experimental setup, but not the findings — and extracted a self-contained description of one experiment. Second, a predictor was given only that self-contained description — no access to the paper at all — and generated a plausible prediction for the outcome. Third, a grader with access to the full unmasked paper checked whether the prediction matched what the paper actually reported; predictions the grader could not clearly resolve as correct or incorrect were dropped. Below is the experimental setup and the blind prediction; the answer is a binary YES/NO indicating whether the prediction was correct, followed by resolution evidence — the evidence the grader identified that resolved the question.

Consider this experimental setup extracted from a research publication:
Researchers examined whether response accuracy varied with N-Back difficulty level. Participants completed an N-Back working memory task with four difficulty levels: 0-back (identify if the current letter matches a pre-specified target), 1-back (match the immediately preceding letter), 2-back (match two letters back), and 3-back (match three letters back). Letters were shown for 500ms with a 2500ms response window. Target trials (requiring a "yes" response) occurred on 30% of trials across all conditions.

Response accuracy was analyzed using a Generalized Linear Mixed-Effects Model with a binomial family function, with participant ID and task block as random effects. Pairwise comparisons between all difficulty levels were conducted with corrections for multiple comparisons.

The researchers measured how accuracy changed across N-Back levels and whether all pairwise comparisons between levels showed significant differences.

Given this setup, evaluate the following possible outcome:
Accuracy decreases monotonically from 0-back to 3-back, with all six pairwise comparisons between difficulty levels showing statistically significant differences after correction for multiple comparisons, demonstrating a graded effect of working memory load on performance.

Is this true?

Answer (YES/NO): NO